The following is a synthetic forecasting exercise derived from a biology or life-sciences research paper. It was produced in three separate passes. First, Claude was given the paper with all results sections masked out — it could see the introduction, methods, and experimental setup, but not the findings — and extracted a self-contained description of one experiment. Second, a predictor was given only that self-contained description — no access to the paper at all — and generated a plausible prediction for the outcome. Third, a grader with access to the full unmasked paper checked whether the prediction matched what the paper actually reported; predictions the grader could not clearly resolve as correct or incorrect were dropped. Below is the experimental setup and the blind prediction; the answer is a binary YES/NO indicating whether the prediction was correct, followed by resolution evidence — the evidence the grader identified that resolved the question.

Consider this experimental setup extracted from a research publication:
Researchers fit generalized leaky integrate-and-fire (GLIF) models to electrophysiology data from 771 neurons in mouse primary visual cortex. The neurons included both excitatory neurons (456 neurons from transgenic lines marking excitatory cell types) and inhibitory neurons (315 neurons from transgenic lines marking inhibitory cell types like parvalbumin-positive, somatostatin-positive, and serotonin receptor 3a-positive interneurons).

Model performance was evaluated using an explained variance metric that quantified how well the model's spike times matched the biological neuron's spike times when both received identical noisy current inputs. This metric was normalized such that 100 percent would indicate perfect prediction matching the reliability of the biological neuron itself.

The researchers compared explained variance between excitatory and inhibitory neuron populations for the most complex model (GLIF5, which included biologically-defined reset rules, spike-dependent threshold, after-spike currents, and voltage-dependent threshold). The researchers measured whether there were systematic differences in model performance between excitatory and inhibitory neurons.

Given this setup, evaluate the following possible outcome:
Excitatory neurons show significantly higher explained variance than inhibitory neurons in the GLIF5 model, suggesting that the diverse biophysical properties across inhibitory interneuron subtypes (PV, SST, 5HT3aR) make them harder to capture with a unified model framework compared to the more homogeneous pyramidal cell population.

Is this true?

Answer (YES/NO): NO